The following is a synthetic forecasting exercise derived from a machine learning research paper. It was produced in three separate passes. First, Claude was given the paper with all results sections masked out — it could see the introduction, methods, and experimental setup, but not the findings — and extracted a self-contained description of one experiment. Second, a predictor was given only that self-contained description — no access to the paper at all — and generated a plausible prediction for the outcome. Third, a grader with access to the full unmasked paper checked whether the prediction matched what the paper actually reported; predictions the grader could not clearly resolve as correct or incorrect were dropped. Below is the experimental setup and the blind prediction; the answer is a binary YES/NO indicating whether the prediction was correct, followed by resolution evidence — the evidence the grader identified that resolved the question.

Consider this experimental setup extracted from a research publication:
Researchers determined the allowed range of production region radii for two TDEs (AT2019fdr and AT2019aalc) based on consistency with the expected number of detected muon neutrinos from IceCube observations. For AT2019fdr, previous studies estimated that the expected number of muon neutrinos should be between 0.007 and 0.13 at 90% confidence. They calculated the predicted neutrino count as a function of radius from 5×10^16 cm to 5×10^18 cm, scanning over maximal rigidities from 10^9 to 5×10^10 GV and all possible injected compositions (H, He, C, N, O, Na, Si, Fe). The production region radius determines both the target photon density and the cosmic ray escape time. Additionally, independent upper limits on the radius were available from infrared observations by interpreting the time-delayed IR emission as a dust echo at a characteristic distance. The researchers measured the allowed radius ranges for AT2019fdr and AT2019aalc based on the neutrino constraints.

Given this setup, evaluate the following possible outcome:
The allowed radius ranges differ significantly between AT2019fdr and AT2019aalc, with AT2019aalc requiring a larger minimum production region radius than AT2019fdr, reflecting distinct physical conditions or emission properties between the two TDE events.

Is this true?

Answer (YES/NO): YES